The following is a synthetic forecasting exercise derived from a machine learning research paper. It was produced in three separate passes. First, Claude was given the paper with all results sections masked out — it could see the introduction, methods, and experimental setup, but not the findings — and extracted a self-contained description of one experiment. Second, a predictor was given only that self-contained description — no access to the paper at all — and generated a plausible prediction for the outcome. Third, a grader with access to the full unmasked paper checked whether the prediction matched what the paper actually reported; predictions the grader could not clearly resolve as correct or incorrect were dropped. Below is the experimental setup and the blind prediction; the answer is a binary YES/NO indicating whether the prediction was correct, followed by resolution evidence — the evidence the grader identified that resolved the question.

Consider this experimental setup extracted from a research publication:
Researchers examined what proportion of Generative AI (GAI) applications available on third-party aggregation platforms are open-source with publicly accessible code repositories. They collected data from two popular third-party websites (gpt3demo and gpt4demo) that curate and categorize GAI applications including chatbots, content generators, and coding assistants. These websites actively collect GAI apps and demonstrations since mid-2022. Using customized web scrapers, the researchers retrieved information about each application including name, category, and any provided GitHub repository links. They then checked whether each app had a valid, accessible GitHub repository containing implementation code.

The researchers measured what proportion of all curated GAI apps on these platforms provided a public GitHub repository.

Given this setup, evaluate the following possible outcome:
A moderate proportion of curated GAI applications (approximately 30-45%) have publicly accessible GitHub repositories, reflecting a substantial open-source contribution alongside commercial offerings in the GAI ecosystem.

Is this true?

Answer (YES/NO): NO